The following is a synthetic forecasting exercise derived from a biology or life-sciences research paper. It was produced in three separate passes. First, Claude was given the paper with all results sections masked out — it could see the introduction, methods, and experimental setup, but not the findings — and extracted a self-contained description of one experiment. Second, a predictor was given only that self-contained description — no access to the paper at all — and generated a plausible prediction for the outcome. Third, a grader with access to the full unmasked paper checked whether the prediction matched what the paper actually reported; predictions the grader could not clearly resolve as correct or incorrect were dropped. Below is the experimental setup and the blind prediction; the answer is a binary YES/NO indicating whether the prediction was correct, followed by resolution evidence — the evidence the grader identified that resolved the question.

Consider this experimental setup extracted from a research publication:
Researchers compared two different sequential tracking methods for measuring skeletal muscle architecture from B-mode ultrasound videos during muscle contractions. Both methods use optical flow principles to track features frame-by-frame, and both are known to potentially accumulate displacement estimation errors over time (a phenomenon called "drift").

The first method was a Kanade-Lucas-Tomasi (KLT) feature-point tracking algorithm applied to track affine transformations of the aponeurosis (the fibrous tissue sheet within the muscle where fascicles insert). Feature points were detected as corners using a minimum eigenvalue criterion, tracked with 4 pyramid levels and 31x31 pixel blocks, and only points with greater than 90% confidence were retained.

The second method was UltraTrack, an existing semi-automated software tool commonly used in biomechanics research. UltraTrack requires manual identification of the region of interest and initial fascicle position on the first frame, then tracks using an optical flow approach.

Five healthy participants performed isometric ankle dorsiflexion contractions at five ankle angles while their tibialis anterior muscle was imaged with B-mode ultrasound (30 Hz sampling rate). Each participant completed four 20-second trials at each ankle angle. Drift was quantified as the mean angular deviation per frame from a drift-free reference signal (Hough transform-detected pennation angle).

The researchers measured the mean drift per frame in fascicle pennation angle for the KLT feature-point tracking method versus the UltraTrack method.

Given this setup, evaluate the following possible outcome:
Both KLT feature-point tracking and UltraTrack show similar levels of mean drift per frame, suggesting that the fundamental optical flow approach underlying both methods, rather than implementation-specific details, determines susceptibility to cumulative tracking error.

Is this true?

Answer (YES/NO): NO